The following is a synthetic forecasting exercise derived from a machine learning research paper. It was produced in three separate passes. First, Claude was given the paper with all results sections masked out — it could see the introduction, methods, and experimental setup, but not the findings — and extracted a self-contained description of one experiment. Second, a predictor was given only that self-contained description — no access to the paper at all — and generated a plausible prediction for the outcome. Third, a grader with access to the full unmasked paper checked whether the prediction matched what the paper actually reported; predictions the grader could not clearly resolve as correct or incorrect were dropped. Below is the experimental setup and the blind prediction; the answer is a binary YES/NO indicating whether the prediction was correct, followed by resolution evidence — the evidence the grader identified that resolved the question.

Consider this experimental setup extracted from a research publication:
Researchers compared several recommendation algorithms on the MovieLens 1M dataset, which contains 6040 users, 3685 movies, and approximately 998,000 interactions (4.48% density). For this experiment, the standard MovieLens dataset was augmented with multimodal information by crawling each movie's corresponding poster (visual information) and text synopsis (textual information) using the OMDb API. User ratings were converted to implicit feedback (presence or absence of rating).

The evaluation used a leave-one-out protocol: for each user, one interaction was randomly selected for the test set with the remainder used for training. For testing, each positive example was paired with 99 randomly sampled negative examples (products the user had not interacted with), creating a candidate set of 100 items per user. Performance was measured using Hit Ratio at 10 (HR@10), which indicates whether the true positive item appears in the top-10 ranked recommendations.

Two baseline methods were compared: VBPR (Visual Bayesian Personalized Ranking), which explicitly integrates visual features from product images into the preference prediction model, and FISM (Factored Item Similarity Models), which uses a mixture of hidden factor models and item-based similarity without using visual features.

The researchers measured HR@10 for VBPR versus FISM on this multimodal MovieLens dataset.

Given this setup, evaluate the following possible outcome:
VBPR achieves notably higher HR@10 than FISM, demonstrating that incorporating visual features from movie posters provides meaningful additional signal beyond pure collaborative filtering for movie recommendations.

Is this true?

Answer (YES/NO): NO